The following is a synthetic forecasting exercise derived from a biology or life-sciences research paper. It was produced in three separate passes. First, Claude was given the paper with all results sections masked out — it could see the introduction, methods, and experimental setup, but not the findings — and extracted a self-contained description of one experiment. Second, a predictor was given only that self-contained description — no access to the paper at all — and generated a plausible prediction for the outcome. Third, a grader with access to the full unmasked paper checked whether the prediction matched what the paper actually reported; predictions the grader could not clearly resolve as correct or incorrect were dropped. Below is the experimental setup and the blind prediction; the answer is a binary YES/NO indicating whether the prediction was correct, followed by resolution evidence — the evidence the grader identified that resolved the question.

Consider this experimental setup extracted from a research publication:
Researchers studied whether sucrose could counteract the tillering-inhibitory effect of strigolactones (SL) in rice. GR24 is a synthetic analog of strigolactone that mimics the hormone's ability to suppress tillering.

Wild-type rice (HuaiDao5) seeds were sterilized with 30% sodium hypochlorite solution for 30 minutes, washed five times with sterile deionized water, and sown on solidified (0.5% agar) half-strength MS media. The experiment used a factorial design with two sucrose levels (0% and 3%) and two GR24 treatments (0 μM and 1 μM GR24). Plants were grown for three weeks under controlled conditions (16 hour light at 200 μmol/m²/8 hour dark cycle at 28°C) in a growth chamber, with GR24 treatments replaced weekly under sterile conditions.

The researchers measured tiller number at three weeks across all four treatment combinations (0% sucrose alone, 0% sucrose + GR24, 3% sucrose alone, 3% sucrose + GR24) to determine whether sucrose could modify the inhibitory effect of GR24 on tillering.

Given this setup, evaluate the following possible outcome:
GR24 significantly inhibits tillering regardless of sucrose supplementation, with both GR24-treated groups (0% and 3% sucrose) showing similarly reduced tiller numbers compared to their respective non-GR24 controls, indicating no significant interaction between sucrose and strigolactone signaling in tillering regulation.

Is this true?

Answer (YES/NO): NO